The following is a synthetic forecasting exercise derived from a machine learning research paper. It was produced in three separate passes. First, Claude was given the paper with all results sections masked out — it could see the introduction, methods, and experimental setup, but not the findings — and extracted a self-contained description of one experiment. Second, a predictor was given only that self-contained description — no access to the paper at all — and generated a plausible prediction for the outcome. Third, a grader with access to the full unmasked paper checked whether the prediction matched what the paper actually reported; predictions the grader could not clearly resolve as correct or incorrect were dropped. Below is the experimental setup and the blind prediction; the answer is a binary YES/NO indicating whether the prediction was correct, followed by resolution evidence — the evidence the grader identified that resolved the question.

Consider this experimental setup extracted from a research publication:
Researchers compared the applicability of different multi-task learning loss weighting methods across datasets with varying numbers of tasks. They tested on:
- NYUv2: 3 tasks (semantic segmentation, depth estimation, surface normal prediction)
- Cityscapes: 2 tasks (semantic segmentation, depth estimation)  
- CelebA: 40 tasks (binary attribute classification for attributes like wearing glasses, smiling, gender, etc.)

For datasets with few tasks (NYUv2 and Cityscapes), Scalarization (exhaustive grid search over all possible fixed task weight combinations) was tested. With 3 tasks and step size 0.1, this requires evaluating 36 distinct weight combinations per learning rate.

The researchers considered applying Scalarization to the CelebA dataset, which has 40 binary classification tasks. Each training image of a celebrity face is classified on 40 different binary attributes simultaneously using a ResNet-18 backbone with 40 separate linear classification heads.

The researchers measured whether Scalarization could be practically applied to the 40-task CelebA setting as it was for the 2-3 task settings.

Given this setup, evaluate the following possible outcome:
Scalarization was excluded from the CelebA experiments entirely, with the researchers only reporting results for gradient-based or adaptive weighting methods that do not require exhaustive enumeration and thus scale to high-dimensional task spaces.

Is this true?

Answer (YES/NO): NO